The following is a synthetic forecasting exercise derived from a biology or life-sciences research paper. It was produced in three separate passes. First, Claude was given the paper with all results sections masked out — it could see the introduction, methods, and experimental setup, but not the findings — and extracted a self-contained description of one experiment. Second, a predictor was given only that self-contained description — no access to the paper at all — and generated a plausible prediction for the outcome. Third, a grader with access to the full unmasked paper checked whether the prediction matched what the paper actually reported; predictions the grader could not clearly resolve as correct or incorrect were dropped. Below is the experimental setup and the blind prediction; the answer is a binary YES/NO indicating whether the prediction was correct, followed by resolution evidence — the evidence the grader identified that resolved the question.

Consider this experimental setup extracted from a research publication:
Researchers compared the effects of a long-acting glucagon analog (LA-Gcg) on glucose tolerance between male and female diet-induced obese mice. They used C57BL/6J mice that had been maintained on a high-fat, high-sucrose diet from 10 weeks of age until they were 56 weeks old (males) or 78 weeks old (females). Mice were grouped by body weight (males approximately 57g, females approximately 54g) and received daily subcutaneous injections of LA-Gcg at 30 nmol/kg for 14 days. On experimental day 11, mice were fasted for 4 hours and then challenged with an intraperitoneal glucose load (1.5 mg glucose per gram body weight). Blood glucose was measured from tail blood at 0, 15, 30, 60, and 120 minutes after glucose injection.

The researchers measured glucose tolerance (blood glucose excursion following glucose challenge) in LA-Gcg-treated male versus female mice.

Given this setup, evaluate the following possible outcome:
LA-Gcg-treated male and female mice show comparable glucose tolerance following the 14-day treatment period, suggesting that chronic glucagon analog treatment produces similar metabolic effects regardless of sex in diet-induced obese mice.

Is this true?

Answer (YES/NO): NO